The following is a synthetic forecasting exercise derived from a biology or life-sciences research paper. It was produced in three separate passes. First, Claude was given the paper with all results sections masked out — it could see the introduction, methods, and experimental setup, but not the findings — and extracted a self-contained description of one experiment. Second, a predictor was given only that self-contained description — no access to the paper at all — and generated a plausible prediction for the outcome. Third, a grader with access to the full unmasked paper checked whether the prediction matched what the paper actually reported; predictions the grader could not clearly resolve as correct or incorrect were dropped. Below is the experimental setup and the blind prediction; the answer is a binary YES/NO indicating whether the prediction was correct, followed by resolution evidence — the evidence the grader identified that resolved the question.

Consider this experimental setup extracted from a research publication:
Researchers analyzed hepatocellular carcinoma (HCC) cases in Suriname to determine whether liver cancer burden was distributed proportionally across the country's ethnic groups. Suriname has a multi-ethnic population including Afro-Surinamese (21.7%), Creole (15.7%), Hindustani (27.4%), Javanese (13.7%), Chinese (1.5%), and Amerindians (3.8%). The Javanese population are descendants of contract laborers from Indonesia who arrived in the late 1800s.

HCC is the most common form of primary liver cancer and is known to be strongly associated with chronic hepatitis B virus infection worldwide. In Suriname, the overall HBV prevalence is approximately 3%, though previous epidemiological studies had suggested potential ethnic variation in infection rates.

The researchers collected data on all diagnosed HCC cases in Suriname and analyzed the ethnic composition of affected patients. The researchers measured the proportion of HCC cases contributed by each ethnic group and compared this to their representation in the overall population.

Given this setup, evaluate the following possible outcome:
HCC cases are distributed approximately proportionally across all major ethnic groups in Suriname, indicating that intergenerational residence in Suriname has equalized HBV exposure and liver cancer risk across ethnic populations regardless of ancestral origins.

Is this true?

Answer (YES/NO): NO